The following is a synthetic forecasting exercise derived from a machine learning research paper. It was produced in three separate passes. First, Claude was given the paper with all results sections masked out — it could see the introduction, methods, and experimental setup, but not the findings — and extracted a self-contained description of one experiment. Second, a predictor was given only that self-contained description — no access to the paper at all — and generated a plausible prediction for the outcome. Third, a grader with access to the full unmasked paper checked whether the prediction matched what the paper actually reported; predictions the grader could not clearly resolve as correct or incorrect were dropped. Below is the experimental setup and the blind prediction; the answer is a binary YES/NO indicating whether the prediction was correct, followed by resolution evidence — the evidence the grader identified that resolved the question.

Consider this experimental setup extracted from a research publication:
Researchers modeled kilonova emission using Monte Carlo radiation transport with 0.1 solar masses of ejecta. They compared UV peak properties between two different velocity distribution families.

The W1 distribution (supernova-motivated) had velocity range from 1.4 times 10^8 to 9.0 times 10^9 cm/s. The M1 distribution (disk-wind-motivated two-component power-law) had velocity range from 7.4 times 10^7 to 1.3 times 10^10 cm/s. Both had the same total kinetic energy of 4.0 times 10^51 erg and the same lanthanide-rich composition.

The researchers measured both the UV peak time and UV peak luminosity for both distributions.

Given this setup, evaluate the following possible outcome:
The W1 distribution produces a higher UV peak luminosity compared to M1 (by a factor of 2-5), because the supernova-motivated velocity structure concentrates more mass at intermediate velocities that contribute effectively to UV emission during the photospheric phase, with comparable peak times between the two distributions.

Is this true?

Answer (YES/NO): NO